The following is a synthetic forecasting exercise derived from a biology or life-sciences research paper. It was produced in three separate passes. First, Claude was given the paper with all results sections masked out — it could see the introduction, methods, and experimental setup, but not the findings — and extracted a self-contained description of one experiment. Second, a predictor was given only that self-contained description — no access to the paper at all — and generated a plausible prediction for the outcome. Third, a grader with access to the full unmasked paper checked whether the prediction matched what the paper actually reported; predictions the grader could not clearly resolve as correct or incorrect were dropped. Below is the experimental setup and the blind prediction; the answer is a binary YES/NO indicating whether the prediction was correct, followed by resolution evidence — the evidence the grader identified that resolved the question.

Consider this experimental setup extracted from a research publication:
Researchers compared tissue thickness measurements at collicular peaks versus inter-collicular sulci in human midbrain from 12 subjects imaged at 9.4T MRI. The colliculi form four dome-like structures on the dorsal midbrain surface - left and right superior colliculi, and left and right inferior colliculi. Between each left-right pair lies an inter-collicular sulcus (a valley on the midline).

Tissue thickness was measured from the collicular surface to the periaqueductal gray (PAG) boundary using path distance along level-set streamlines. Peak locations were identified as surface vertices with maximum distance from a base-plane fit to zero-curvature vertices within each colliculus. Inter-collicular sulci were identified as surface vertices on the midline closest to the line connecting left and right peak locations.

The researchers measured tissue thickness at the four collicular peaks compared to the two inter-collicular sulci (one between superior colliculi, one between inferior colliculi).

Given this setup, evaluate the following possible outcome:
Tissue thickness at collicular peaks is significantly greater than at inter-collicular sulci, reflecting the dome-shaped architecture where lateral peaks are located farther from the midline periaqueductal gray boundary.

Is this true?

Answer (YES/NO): NO